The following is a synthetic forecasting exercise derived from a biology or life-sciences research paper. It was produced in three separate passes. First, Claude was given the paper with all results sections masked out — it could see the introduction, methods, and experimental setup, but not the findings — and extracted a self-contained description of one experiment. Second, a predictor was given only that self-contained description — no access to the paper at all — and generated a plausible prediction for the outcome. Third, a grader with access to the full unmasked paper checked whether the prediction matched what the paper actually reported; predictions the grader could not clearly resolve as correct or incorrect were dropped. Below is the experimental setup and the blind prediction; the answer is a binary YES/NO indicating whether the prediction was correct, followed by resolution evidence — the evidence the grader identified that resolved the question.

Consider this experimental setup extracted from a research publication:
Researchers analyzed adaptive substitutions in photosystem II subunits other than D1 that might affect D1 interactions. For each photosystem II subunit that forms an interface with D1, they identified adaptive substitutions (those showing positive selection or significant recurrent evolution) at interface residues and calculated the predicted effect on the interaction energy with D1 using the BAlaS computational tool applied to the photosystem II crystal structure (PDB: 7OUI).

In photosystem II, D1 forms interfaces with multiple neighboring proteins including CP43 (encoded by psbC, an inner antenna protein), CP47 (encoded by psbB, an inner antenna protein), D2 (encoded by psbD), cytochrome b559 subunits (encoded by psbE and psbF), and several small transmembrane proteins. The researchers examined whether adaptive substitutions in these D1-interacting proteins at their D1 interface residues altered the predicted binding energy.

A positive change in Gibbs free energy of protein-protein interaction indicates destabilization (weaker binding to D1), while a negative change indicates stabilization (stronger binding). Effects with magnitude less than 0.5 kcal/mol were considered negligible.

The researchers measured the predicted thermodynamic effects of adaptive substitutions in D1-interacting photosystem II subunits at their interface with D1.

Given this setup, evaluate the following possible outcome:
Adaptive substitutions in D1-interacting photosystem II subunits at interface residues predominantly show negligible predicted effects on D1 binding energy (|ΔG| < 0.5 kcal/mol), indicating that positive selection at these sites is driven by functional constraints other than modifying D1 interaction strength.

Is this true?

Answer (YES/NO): NO